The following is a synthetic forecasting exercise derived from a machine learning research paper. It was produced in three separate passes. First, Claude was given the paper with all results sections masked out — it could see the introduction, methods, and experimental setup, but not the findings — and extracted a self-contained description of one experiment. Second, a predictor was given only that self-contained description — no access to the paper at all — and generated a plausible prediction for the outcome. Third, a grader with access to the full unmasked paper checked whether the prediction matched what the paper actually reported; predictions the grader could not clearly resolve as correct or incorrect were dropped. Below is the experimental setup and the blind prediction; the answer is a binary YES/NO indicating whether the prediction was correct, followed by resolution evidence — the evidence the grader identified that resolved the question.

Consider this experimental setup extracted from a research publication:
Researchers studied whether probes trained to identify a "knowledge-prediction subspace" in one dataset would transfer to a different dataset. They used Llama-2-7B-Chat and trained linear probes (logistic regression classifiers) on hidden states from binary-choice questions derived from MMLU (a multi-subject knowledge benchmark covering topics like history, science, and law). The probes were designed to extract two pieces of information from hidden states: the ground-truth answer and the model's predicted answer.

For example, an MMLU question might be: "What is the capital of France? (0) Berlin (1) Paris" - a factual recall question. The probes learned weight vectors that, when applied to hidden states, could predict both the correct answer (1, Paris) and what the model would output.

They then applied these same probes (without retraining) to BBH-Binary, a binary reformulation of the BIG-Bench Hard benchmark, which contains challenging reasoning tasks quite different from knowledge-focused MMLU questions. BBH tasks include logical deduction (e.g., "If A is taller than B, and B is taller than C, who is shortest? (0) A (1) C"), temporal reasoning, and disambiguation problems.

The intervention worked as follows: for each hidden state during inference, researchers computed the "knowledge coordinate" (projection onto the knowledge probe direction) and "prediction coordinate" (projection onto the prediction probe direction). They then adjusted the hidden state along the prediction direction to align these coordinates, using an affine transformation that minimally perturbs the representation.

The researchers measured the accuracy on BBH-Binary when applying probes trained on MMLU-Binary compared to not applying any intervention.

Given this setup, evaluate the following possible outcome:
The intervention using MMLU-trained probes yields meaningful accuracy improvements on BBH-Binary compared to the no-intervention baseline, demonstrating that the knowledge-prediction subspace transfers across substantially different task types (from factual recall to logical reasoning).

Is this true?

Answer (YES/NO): YES